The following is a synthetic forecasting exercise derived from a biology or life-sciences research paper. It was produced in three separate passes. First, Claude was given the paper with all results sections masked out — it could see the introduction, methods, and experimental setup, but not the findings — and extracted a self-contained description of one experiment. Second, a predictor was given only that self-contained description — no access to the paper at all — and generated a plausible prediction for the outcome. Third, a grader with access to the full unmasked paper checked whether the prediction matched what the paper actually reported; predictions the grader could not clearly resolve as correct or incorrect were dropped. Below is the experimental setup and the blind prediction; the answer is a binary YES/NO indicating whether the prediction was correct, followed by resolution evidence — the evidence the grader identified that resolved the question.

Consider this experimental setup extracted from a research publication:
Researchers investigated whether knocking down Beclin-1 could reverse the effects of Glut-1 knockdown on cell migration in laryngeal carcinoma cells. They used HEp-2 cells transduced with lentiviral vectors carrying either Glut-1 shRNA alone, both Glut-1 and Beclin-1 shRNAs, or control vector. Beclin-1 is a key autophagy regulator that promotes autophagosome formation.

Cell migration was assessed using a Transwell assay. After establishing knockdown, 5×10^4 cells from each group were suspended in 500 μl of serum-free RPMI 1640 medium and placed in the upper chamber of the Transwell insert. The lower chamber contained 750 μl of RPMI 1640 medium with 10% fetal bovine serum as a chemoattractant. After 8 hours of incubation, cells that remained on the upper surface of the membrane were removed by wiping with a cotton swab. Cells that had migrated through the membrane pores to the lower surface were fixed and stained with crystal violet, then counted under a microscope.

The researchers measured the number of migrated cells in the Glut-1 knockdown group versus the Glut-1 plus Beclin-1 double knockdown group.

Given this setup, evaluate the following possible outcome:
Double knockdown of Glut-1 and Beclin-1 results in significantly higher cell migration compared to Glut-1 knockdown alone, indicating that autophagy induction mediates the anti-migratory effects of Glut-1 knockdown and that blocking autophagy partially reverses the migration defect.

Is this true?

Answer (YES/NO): YES